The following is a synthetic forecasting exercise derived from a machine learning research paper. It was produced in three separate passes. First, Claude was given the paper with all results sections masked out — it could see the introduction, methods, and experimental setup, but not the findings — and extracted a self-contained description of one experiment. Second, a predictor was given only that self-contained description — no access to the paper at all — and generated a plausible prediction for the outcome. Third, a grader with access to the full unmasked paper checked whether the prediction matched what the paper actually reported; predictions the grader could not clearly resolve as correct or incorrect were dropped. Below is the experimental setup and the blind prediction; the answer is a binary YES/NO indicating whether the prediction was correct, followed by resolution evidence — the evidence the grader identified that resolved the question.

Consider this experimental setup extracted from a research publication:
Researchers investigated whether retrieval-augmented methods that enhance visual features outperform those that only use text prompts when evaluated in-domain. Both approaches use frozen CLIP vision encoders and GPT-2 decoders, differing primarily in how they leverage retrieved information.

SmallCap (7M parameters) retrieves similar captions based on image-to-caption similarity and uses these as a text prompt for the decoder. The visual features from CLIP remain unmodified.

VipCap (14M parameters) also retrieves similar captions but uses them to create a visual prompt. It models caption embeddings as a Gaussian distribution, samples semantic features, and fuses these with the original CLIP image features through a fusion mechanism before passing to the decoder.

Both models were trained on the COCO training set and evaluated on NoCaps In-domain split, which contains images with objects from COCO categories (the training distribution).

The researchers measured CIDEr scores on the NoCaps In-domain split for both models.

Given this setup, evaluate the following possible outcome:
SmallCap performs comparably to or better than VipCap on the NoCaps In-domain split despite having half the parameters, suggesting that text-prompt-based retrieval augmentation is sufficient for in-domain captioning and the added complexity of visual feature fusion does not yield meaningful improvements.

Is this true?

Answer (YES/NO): NO